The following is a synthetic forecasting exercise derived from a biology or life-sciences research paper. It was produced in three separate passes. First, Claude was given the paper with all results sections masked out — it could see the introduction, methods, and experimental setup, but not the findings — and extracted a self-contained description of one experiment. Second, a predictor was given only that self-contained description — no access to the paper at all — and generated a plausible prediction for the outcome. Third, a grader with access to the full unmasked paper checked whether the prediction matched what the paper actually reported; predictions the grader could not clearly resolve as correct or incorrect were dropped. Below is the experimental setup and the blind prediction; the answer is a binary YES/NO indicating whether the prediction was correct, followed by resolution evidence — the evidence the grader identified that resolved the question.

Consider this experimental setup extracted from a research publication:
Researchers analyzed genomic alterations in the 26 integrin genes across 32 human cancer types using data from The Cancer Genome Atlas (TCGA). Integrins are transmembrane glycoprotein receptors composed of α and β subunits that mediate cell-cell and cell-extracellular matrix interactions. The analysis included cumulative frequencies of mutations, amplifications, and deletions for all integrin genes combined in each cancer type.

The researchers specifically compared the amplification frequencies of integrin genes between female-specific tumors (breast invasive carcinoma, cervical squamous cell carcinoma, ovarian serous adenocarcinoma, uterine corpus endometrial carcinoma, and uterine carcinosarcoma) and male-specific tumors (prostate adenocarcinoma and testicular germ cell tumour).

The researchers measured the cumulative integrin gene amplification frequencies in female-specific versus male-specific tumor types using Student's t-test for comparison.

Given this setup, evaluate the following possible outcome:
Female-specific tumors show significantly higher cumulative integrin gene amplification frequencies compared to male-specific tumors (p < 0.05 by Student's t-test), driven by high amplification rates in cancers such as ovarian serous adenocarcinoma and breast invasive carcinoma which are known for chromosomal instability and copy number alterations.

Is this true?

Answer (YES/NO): YES